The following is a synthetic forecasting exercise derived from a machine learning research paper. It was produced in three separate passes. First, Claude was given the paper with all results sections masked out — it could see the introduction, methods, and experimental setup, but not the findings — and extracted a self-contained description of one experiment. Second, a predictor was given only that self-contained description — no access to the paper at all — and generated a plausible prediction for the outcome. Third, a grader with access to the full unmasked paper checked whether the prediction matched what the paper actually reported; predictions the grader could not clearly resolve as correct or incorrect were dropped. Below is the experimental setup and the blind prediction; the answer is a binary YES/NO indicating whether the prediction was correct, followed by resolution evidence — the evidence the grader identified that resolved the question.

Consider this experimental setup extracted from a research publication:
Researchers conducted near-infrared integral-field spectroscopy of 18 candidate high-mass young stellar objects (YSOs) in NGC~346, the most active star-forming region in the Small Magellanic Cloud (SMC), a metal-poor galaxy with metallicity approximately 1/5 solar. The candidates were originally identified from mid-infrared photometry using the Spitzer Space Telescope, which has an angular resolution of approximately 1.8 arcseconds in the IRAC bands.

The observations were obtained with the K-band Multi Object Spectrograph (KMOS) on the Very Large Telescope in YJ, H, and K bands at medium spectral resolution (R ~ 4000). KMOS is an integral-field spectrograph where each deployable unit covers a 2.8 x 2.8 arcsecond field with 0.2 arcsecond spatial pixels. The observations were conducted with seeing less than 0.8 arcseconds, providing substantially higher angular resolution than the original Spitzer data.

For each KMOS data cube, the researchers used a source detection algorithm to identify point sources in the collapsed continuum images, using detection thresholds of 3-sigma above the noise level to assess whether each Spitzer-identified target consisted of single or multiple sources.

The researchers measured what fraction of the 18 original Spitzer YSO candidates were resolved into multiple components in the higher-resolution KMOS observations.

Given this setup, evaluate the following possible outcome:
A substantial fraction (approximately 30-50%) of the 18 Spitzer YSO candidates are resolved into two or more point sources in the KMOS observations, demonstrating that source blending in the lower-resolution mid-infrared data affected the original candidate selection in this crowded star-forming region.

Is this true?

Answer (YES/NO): YES